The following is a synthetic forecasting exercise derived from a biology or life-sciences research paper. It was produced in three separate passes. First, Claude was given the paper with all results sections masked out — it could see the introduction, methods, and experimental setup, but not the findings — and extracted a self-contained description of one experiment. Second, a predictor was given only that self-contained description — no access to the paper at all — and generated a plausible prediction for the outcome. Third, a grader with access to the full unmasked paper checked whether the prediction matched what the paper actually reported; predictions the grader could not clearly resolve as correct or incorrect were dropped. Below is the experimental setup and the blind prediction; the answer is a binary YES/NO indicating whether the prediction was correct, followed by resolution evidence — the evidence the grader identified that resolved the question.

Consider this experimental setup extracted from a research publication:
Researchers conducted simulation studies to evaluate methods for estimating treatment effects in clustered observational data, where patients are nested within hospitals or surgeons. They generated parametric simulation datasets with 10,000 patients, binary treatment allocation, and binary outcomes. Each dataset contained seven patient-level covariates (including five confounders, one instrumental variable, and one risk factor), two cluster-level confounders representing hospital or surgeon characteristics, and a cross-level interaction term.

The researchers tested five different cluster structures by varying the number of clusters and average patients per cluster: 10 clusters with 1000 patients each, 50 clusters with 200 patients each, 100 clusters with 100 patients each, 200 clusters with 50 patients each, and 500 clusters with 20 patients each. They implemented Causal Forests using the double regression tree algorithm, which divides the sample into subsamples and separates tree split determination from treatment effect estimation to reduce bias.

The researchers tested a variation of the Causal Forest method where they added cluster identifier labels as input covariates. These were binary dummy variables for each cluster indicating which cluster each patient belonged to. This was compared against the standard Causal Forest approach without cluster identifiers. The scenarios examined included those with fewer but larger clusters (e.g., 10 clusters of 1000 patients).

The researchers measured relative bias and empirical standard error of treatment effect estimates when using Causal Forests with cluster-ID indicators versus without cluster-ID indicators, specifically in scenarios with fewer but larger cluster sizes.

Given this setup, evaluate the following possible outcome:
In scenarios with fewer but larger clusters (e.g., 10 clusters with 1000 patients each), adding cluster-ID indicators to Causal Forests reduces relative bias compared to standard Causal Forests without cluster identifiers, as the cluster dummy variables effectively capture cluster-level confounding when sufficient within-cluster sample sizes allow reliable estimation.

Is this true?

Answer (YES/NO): NO